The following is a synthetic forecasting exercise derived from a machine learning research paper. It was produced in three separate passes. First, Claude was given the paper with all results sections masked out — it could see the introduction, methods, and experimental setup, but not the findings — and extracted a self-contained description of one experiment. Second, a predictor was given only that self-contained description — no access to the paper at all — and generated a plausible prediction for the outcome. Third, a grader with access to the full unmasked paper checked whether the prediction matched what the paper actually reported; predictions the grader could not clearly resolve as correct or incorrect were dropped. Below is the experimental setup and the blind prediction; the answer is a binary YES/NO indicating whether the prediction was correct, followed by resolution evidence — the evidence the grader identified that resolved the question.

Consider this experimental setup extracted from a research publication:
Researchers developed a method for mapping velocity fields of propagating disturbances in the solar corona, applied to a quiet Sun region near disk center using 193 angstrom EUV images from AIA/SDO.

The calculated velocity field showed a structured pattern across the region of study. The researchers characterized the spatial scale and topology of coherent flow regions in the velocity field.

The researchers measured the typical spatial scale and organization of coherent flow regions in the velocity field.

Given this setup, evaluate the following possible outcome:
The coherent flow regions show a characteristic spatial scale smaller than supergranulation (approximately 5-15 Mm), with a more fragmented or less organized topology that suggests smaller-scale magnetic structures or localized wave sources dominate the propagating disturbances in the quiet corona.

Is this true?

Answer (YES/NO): NO